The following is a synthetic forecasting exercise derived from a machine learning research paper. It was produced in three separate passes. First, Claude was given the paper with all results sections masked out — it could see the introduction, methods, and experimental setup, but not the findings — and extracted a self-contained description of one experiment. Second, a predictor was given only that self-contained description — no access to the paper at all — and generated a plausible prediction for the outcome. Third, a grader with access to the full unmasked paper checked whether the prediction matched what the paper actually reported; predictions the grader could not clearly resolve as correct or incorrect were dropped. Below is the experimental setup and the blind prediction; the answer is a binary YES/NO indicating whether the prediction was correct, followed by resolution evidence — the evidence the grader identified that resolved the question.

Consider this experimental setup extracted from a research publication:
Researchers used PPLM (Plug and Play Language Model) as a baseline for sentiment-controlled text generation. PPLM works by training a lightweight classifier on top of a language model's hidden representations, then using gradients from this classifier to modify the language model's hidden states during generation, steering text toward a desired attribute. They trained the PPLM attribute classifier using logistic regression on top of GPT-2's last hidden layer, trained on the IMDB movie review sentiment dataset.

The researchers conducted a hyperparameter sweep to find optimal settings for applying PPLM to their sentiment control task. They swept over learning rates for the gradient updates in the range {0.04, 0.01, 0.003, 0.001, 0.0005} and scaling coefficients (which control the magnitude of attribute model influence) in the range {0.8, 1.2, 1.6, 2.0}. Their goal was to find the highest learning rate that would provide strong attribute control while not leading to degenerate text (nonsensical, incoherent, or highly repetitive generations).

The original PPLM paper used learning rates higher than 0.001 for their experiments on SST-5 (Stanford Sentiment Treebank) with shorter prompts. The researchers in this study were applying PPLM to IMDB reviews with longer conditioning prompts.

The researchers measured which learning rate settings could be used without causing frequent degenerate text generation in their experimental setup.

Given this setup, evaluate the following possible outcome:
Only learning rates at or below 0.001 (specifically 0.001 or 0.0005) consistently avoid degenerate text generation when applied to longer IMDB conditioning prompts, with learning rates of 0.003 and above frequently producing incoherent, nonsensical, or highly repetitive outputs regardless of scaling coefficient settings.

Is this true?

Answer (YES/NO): YES